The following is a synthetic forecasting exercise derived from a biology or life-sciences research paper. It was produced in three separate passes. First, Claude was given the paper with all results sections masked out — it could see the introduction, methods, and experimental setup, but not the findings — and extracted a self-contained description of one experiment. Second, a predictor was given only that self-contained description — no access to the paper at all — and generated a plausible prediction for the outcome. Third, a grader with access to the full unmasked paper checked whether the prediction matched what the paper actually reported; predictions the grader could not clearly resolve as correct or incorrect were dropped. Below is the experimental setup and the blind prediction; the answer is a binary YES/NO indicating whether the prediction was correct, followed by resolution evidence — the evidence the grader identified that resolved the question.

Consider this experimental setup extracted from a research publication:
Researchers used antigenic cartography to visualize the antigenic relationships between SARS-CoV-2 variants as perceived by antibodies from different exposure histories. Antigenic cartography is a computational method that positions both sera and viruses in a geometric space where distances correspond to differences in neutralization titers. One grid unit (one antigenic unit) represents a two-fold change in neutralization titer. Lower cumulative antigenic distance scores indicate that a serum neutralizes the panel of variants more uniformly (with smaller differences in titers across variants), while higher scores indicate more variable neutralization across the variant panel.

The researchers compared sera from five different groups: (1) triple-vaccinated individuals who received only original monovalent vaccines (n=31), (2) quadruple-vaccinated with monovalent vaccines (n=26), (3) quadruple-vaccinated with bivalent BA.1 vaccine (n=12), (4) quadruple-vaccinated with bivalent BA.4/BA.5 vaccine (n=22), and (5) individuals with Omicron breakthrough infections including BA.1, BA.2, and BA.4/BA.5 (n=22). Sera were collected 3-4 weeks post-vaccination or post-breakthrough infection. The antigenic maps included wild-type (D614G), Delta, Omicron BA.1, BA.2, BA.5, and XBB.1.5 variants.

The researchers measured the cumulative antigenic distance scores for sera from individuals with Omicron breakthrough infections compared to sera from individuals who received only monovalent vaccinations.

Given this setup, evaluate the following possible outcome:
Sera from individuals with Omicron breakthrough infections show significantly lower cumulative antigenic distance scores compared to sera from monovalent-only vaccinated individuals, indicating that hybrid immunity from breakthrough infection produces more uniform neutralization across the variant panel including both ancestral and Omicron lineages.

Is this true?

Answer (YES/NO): YES